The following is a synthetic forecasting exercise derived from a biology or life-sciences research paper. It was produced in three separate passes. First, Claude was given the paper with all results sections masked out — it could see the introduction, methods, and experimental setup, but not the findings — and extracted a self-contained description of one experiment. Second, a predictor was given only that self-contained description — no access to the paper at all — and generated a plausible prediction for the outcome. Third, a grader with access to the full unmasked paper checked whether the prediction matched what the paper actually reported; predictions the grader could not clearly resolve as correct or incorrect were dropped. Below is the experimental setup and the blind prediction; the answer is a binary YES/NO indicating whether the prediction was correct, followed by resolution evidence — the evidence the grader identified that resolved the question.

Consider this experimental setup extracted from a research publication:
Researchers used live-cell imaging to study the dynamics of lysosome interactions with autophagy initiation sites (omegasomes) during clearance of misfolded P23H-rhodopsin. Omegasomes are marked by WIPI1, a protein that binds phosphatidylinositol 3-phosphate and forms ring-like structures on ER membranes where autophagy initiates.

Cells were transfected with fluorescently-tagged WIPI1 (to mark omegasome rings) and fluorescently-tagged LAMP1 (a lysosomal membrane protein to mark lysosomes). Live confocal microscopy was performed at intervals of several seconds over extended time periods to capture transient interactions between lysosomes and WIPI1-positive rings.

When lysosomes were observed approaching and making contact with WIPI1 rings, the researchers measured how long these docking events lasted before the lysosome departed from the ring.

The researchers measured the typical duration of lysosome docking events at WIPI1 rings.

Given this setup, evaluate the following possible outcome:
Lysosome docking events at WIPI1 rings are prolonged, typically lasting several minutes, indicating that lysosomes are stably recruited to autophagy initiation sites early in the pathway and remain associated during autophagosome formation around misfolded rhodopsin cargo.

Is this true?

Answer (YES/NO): NO